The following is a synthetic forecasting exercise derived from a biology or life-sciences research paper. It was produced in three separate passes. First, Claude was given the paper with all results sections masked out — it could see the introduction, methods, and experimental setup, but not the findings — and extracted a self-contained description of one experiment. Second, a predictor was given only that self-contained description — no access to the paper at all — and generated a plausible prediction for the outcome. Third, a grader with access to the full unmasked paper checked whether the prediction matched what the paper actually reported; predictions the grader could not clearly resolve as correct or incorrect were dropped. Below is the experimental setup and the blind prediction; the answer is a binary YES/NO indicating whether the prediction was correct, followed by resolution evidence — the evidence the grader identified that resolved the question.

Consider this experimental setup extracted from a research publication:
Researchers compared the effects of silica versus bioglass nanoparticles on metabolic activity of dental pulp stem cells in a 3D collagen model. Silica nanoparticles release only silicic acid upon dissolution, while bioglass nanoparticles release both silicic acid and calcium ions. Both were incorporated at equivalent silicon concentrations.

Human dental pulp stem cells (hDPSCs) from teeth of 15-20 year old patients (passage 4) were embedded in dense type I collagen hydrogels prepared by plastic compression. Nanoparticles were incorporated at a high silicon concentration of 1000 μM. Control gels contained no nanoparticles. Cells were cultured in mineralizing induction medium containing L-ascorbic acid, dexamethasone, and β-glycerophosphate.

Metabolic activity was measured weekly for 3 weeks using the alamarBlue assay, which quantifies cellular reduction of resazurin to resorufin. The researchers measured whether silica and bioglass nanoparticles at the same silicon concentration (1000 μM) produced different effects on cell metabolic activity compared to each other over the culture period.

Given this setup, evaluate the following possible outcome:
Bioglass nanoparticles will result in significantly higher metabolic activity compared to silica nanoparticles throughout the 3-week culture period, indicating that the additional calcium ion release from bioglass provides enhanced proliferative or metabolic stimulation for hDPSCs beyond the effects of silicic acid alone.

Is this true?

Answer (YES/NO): YES